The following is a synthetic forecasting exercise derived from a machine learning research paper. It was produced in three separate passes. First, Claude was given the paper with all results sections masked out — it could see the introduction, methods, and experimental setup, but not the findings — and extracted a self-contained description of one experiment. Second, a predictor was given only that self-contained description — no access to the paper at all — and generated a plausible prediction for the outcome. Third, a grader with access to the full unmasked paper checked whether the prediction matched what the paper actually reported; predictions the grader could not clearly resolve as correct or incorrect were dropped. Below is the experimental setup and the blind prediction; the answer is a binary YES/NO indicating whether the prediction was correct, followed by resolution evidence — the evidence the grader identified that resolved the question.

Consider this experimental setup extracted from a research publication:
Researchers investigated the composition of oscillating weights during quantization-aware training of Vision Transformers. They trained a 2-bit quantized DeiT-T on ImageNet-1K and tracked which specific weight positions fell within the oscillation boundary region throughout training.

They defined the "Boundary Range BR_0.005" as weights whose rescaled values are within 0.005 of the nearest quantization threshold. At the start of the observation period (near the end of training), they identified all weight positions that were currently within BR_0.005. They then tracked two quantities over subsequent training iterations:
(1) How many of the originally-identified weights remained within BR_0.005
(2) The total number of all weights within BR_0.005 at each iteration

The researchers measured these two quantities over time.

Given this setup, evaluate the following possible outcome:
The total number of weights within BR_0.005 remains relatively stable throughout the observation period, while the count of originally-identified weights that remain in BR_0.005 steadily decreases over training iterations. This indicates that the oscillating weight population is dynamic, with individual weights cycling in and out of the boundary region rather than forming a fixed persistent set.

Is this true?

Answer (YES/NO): YES